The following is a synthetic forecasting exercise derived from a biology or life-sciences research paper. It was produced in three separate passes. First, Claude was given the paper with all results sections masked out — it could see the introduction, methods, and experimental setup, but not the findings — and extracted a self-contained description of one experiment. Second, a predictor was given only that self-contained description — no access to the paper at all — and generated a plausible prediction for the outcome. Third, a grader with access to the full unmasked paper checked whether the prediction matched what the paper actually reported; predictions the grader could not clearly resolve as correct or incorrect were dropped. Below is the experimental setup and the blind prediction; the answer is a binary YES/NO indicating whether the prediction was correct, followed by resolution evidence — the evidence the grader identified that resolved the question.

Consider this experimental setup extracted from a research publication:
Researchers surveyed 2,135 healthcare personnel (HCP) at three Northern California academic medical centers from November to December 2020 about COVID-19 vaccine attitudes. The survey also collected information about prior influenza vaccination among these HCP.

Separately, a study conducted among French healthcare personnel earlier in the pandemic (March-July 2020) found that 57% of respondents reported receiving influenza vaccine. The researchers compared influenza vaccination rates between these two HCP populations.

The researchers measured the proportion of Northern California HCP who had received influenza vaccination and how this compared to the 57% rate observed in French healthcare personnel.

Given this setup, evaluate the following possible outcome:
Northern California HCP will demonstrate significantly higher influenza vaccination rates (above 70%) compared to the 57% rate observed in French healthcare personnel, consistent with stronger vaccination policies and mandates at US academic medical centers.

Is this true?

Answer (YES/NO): YES